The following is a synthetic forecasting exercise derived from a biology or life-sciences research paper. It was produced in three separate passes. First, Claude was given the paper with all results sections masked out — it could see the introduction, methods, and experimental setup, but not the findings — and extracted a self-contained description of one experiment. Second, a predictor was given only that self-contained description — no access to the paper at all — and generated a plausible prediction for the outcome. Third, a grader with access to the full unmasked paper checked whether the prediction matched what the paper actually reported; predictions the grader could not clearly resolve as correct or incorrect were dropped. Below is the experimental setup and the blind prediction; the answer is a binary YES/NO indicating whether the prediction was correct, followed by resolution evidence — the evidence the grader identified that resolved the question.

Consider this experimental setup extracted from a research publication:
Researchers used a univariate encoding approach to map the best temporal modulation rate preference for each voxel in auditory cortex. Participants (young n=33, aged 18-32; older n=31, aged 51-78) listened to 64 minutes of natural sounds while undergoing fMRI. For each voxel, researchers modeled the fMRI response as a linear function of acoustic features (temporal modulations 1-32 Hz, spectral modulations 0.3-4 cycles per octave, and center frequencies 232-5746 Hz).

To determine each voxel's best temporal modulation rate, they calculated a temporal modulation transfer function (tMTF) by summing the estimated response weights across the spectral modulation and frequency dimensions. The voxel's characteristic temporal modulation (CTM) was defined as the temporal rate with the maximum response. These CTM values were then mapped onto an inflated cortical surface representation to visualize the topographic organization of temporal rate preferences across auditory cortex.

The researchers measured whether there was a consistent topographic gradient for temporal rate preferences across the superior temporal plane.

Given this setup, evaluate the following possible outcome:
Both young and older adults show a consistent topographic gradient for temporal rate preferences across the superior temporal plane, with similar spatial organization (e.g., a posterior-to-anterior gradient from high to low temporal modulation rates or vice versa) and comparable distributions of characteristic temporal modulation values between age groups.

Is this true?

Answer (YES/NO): YES